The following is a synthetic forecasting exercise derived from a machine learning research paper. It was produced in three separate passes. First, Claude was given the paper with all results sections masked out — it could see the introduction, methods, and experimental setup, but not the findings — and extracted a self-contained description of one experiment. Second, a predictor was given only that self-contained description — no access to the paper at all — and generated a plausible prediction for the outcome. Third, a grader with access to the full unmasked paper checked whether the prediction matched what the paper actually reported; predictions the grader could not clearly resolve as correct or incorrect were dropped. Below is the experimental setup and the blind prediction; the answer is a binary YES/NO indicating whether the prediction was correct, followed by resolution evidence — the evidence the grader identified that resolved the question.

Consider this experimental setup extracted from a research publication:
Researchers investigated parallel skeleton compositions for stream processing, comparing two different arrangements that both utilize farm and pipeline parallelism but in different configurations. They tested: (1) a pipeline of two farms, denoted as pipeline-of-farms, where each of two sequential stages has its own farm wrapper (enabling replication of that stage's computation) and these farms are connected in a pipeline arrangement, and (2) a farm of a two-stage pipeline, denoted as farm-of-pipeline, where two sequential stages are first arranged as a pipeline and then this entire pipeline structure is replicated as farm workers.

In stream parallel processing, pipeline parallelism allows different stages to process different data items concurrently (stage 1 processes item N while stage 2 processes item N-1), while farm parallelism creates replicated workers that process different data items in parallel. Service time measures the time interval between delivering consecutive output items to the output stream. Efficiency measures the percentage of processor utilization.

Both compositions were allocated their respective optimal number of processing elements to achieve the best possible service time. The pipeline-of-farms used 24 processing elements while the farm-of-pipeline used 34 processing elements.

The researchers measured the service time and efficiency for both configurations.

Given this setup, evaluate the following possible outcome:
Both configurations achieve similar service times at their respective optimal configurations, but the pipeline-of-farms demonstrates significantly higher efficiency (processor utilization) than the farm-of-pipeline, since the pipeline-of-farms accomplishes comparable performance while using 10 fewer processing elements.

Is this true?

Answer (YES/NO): YES